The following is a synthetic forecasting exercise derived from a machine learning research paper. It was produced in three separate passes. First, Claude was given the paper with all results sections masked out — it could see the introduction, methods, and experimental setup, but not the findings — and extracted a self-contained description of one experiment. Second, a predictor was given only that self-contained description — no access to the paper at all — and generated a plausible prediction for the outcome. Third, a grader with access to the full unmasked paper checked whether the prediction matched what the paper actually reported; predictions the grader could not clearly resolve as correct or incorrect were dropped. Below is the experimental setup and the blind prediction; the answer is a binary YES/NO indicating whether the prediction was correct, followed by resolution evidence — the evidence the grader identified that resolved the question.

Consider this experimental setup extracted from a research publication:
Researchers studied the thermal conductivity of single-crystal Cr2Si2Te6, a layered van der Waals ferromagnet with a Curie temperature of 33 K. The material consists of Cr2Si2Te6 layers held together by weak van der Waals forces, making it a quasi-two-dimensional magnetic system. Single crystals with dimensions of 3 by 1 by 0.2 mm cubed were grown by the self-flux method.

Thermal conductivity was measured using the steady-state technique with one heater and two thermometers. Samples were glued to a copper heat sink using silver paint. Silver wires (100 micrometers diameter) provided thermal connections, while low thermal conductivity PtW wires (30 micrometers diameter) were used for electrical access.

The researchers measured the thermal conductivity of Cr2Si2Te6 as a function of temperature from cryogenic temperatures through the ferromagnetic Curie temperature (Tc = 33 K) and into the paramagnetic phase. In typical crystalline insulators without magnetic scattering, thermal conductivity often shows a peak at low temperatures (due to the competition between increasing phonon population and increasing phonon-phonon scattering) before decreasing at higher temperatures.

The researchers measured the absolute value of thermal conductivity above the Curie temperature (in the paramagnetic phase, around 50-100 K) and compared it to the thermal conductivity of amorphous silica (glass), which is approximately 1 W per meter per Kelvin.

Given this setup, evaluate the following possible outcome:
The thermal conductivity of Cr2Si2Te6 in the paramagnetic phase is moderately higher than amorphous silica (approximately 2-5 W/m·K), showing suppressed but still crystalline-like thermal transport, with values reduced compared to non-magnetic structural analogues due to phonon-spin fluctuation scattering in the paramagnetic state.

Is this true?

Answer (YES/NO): NO